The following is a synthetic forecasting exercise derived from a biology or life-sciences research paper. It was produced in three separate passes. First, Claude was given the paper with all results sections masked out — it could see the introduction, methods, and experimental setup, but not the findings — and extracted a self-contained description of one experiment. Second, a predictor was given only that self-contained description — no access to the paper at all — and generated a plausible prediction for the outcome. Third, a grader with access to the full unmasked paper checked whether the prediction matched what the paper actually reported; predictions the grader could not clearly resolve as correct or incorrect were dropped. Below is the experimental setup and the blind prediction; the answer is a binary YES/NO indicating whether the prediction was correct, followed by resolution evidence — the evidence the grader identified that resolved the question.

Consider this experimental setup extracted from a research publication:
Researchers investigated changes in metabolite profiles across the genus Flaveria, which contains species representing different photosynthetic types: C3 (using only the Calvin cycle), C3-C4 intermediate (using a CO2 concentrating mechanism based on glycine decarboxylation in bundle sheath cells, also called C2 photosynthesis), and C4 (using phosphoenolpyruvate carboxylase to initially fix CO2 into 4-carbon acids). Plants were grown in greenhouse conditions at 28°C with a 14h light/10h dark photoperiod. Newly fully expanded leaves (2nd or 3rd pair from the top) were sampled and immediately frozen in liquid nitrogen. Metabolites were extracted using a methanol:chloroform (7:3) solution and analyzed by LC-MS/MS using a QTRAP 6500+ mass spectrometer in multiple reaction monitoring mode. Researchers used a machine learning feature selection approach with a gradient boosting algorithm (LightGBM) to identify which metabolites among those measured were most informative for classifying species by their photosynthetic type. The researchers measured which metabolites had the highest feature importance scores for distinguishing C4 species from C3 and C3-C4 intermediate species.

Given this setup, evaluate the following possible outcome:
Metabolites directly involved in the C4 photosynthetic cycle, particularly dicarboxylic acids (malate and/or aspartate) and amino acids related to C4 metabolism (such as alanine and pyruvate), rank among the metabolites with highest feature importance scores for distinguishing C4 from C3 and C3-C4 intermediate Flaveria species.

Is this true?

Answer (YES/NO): NO